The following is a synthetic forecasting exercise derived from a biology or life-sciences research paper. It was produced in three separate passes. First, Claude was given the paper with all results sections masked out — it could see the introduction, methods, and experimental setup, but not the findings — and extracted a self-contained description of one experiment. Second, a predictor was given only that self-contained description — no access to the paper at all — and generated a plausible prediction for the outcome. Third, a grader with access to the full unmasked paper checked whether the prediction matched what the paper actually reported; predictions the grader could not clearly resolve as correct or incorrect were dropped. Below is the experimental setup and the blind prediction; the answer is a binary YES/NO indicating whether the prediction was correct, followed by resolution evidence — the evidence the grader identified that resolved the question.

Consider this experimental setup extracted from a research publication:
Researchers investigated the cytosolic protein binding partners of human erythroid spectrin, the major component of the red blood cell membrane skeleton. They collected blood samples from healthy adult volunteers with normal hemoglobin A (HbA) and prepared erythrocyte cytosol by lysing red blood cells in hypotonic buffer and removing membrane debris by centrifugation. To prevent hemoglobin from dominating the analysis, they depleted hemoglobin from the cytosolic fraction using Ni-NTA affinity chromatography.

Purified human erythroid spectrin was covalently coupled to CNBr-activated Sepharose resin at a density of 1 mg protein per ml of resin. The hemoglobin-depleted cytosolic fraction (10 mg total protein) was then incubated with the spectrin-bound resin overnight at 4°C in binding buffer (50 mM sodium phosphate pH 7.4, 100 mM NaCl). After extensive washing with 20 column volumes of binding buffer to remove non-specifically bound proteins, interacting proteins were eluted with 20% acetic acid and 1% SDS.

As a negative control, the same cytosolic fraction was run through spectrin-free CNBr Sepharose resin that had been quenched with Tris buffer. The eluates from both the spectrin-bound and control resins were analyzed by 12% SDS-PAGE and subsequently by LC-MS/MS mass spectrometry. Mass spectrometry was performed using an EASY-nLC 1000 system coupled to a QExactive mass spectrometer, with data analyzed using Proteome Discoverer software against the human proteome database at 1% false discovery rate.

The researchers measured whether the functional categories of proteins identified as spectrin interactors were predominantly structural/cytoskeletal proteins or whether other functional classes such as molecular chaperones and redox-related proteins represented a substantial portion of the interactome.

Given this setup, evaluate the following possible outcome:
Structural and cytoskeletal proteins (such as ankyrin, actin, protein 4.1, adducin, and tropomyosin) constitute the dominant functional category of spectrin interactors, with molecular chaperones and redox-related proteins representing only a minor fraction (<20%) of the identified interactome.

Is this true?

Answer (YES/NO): NO